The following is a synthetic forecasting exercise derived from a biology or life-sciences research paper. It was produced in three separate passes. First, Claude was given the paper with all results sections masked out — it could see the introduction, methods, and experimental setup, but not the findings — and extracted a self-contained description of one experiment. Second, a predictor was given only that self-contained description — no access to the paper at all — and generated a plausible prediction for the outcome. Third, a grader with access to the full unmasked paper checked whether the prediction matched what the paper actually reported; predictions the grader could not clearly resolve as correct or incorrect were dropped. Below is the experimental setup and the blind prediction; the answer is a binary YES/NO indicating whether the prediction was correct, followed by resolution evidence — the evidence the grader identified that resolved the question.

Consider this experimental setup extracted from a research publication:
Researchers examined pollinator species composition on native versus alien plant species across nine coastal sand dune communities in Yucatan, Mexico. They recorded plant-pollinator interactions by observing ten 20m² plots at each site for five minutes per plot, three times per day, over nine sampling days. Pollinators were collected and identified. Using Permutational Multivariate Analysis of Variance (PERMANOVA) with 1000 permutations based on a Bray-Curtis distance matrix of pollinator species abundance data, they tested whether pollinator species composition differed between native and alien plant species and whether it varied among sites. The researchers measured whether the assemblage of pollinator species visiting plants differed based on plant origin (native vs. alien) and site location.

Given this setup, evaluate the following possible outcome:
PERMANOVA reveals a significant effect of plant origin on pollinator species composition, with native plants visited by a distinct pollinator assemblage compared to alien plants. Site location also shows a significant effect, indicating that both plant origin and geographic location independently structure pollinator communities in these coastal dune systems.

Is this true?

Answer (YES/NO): NO